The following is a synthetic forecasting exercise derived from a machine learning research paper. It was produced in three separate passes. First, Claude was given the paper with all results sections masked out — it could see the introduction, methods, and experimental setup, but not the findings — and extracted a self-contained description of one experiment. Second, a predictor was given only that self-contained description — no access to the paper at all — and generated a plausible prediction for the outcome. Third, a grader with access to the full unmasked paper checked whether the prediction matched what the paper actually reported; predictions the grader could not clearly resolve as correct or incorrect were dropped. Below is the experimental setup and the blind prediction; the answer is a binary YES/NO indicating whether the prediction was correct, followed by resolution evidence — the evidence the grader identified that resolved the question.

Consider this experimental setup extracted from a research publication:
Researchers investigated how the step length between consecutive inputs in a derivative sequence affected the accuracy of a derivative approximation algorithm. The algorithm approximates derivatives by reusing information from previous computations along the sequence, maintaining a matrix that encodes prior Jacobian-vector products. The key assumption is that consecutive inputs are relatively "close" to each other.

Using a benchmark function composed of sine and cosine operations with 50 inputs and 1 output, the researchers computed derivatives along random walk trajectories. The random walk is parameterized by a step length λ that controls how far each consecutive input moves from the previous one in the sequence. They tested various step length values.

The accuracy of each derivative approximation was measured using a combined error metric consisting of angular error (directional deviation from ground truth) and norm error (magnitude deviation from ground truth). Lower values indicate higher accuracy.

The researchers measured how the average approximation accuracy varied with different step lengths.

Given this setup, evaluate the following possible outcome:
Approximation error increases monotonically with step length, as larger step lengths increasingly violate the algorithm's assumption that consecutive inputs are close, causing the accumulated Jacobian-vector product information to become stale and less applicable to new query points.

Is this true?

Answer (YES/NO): NO